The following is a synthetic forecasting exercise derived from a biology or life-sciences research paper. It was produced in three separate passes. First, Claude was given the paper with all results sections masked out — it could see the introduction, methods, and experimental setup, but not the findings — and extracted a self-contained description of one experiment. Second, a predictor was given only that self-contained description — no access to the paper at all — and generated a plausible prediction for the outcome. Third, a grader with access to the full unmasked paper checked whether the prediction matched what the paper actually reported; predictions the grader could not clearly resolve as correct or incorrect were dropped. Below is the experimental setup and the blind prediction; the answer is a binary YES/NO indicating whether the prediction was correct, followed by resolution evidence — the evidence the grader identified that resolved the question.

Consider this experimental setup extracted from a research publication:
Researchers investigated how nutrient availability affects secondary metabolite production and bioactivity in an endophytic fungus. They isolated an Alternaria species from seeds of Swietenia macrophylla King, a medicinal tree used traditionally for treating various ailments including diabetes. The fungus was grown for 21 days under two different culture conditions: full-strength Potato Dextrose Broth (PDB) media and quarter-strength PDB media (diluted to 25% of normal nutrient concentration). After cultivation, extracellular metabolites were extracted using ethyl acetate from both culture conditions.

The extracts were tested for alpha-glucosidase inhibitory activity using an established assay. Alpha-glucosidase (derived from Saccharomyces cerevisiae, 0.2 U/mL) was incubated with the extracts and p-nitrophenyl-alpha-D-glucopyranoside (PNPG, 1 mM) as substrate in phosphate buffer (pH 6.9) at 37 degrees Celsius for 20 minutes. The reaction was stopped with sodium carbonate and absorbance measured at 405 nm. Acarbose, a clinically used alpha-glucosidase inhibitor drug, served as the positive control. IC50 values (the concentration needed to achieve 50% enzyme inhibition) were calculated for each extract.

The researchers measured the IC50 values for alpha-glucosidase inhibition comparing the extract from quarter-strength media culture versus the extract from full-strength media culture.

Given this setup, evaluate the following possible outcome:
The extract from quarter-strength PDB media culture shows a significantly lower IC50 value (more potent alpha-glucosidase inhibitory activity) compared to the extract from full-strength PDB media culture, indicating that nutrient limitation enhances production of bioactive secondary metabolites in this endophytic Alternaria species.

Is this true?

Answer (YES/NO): YES